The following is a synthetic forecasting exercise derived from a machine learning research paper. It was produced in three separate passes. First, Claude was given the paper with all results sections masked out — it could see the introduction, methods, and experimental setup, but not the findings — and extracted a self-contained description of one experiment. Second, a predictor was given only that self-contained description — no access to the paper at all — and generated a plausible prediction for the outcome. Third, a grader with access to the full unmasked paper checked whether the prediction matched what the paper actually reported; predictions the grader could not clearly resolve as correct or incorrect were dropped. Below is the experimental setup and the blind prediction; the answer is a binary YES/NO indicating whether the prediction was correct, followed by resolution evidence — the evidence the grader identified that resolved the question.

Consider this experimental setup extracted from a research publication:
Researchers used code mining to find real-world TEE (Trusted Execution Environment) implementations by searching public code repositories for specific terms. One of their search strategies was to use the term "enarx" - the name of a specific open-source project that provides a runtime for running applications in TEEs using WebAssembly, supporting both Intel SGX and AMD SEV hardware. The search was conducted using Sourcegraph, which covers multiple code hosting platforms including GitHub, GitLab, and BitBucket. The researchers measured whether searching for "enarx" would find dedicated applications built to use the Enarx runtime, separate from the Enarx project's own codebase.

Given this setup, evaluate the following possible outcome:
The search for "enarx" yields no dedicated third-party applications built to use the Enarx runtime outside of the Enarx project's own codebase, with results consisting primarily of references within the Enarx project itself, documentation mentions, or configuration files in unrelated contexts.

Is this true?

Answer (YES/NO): NO